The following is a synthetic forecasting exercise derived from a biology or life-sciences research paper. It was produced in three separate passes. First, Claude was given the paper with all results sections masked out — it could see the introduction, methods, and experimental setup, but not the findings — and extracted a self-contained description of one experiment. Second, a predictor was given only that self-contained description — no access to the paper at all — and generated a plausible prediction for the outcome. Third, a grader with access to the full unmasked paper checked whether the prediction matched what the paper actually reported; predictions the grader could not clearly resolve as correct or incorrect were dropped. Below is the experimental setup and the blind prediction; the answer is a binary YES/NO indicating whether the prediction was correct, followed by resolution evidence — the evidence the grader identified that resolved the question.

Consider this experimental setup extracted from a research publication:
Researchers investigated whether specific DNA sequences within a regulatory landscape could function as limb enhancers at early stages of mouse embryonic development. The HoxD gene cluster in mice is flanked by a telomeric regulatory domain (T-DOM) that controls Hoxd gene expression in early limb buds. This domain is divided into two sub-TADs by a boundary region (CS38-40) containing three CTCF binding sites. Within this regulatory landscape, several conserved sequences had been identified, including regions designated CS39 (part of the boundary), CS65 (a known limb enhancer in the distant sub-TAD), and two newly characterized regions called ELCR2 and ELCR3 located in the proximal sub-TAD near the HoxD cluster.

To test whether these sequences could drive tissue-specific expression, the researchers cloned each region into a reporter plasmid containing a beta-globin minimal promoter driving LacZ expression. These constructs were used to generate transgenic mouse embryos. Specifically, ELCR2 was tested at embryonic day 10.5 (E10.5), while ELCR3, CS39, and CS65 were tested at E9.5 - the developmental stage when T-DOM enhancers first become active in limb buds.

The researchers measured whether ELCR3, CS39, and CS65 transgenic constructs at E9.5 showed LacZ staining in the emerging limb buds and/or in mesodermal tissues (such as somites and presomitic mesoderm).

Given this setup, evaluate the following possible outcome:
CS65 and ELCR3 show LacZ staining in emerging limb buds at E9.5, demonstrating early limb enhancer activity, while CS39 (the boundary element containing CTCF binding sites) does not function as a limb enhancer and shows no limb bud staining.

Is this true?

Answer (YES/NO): NO